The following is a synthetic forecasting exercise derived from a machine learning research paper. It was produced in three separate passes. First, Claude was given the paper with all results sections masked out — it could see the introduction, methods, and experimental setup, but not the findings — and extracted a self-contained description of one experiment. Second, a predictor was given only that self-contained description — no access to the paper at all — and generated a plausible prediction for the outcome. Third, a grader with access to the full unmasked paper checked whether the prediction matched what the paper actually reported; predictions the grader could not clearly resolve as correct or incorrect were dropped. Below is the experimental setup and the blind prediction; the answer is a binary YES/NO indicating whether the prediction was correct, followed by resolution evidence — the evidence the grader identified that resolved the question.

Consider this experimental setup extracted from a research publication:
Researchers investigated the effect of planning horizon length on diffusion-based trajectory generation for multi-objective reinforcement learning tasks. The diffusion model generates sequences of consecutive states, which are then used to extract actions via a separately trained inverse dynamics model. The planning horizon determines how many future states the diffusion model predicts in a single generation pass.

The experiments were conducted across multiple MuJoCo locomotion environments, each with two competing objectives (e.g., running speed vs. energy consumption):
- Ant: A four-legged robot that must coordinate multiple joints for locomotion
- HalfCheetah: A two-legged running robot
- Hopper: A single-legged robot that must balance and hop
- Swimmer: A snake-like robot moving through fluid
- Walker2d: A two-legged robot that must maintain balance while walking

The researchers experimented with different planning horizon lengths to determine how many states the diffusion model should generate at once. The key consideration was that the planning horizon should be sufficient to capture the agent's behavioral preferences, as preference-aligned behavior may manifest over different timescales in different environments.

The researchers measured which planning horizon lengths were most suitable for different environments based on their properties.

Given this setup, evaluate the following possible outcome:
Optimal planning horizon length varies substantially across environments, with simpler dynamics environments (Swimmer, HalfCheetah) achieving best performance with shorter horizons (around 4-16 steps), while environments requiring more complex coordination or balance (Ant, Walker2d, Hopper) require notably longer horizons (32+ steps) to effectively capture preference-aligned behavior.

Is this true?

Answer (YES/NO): NO